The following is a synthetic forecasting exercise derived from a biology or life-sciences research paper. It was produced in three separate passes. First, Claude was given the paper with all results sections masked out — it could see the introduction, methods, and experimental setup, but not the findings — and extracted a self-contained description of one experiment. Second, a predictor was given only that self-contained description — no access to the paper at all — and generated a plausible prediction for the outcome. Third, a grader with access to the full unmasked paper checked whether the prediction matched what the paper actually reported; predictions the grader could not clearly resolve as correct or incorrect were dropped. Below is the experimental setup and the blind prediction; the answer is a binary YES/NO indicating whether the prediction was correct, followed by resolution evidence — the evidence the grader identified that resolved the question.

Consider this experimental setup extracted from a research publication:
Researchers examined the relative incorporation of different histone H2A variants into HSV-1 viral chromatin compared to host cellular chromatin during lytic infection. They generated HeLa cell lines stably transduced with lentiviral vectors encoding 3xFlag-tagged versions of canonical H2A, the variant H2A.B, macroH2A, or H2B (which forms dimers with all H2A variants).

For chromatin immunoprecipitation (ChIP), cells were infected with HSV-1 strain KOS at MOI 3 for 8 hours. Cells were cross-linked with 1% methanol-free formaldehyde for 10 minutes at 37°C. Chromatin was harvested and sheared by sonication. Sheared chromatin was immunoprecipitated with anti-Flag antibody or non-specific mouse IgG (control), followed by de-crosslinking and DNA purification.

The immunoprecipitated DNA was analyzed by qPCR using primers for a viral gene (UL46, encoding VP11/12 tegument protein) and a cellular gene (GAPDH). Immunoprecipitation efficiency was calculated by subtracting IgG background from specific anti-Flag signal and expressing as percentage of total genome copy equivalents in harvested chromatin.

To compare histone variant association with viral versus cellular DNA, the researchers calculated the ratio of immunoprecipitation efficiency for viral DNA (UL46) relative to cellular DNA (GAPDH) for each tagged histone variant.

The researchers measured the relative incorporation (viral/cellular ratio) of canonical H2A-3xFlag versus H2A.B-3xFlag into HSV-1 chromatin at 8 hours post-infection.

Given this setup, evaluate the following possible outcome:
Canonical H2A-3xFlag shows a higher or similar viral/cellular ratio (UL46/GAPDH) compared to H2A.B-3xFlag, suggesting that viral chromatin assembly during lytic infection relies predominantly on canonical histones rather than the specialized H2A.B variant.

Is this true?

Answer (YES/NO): NO